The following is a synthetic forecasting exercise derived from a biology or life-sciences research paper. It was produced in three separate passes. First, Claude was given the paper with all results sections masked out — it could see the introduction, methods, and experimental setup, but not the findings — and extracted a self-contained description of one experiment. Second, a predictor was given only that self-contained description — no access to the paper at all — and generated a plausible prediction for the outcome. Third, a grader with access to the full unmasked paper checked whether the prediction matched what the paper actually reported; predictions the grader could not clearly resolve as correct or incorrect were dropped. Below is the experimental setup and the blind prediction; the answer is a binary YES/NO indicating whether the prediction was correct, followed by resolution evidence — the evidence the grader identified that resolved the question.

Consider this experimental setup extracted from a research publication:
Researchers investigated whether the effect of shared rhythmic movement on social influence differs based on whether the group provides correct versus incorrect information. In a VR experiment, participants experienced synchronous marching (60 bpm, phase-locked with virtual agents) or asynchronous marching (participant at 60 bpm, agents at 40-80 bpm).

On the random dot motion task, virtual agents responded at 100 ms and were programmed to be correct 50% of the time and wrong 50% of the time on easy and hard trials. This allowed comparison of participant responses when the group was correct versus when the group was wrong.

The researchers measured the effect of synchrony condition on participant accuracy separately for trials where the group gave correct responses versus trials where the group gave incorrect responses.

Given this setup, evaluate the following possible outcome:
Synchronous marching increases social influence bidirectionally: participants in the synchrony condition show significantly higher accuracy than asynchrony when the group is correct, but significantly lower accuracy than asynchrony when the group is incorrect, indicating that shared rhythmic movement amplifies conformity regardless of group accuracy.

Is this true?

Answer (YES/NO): NO